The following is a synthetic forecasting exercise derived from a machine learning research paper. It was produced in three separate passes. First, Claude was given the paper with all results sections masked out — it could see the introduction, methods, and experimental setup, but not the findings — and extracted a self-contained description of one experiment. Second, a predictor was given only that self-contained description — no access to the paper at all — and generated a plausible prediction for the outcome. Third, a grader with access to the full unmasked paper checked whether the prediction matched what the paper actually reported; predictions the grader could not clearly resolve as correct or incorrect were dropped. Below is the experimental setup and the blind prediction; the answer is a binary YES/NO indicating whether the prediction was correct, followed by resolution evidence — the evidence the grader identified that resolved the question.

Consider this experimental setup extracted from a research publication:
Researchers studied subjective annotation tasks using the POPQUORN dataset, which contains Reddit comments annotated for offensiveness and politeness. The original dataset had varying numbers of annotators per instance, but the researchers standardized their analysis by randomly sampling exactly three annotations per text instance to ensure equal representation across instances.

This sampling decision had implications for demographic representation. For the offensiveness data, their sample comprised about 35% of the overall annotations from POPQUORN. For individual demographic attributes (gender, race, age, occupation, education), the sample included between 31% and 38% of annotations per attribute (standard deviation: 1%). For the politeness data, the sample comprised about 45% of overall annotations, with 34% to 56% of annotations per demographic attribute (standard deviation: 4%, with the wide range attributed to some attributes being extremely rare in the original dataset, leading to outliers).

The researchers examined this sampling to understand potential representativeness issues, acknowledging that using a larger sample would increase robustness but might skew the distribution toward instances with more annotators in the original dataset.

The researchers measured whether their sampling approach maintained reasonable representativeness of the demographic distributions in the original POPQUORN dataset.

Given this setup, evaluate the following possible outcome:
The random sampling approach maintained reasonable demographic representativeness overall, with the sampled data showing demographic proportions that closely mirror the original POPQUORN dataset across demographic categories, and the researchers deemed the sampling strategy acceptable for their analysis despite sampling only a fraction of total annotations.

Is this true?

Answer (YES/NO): YES